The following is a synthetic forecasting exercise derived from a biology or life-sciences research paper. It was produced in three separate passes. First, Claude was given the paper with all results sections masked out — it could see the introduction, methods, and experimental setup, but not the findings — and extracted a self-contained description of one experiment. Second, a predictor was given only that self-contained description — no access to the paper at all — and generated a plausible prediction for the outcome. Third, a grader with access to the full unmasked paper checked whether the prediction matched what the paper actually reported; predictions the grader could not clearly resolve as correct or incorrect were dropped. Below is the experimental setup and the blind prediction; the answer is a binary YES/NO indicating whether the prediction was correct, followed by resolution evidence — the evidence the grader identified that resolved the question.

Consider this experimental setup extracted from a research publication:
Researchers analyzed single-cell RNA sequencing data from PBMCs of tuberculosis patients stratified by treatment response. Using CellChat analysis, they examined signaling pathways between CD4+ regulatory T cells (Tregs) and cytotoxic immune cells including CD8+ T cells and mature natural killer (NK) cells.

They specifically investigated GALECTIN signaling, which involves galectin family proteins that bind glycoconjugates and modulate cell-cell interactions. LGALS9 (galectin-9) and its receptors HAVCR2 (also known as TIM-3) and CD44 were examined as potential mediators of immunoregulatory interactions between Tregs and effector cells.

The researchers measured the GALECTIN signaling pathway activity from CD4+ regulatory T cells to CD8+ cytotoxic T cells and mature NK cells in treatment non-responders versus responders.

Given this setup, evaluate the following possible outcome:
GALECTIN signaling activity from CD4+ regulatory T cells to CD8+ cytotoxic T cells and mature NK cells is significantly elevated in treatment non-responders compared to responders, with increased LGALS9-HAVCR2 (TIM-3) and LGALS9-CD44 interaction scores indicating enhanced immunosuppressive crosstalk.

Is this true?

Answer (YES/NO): YES